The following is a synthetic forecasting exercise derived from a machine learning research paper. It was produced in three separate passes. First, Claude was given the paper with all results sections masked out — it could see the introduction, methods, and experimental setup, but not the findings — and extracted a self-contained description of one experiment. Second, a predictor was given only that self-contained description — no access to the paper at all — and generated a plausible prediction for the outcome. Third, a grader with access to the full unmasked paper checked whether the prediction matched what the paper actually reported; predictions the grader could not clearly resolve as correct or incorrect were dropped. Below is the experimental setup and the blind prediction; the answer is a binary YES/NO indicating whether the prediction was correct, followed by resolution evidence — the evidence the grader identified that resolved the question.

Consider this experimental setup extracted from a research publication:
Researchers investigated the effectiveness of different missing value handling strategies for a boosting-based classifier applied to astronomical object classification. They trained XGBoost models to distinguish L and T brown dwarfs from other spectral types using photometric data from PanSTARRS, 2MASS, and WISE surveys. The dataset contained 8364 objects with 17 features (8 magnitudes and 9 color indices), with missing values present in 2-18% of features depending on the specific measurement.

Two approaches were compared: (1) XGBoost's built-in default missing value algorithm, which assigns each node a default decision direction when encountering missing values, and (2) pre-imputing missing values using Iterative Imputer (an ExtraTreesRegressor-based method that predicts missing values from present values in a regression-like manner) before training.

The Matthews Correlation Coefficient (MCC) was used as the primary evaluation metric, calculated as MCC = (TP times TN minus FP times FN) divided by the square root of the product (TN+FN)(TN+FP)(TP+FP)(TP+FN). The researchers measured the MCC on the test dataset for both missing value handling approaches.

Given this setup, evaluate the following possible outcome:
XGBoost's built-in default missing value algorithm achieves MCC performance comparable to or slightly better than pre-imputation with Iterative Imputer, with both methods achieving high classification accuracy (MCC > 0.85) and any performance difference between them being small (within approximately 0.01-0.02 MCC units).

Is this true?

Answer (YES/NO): NO